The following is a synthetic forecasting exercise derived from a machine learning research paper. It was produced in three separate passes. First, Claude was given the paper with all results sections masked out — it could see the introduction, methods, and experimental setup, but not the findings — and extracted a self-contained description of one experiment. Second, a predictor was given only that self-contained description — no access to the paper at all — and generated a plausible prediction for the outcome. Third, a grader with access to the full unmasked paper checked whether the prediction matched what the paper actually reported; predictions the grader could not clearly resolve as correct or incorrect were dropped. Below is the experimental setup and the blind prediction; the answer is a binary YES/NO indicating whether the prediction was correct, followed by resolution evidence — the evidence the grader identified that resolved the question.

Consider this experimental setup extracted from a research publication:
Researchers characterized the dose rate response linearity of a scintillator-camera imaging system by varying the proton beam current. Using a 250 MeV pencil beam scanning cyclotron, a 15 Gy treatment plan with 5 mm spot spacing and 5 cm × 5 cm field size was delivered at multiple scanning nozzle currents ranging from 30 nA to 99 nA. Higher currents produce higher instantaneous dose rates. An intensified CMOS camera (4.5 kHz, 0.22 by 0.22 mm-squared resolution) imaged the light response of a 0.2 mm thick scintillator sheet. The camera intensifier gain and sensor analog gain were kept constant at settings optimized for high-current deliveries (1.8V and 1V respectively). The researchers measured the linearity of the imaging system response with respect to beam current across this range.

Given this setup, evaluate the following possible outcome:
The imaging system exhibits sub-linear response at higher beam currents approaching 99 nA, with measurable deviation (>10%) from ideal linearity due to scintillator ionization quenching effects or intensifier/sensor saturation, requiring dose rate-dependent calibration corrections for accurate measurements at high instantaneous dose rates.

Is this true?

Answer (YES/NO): NO